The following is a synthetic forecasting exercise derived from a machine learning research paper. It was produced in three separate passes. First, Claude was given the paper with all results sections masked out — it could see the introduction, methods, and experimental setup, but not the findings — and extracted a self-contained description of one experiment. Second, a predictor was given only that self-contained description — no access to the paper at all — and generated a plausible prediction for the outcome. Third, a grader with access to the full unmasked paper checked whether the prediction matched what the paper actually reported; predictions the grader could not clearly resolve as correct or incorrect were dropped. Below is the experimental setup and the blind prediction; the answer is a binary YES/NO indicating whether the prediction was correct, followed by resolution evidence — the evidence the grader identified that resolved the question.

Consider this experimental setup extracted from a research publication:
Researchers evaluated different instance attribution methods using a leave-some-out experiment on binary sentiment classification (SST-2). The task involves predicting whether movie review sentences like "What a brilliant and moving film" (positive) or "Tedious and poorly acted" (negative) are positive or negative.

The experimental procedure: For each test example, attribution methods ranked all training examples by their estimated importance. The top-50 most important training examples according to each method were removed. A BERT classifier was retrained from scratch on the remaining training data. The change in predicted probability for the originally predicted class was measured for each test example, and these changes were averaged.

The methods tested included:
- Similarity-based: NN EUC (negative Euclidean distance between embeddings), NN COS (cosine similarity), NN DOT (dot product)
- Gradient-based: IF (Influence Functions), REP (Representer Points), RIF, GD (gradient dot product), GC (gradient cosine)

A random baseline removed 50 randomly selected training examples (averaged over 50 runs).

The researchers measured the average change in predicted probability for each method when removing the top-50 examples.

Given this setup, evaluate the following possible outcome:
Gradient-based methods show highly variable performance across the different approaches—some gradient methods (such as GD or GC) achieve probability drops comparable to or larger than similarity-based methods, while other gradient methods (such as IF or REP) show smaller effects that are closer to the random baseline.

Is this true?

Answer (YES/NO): NO